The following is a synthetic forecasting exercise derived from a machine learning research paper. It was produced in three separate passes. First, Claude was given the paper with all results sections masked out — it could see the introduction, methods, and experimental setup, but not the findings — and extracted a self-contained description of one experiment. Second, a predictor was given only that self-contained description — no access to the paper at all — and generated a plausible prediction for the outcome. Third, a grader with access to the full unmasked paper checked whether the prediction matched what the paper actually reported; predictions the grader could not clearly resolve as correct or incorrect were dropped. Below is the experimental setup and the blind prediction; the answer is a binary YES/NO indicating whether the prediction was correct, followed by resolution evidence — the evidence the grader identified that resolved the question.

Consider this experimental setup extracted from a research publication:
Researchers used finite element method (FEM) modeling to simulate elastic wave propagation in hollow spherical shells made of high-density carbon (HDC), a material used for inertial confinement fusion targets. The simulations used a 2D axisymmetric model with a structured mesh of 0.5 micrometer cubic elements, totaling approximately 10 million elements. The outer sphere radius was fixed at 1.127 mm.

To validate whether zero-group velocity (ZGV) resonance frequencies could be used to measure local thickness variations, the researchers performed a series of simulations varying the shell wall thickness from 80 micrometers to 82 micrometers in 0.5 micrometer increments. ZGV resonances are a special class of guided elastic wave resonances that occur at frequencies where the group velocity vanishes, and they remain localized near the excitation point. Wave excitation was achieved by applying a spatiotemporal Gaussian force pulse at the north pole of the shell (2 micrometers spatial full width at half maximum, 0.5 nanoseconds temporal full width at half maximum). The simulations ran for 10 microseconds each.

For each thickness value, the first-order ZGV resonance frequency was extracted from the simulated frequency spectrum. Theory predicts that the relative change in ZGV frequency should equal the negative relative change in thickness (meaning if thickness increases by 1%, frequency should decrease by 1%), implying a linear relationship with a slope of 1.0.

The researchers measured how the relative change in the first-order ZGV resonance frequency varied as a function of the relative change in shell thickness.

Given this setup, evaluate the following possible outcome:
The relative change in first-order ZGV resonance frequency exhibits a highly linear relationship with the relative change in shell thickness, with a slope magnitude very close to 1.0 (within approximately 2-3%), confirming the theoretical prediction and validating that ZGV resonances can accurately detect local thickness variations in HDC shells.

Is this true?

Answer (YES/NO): YES